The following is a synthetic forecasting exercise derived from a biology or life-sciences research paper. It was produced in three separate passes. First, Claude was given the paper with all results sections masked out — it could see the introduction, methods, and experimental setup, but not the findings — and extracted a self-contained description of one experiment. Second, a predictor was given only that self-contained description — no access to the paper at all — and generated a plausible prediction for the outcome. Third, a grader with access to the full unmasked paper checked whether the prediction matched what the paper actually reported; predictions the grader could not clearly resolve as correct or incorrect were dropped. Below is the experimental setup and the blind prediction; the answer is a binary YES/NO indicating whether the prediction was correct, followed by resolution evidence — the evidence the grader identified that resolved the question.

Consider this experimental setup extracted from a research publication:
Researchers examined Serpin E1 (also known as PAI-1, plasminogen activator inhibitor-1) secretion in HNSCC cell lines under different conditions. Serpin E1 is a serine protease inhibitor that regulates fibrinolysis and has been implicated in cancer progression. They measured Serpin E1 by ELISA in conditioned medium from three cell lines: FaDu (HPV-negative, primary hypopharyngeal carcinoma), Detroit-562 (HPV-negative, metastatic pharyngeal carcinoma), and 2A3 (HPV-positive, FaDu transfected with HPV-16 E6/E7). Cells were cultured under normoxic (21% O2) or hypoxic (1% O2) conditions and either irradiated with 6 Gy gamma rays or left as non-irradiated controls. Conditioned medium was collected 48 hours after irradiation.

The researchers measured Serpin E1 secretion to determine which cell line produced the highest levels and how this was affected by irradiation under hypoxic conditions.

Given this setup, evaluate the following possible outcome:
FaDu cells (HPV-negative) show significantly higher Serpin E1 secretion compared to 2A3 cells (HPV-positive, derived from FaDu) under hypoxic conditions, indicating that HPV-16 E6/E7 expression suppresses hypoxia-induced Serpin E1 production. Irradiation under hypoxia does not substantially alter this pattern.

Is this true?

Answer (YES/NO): NO